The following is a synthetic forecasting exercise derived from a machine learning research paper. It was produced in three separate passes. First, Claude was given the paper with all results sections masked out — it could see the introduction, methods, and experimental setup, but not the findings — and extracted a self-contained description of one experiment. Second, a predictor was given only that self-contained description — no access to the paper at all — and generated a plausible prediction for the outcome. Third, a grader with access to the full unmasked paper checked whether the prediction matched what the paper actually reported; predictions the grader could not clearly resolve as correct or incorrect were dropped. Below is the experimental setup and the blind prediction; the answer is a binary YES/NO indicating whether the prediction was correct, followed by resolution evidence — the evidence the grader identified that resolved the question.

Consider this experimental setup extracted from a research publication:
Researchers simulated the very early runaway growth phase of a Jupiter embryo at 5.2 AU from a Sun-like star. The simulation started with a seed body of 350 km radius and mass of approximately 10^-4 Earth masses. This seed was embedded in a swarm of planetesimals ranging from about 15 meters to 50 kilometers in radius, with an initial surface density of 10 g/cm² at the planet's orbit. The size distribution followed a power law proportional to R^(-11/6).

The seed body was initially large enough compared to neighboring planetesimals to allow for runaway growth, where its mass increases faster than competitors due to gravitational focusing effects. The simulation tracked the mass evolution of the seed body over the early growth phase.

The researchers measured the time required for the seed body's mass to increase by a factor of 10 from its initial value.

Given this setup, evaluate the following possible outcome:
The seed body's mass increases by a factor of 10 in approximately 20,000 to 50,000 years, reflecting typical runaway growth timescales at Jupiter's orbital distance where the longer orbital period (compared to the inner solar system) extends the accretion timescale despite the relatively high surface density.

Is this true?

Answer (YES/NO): YES